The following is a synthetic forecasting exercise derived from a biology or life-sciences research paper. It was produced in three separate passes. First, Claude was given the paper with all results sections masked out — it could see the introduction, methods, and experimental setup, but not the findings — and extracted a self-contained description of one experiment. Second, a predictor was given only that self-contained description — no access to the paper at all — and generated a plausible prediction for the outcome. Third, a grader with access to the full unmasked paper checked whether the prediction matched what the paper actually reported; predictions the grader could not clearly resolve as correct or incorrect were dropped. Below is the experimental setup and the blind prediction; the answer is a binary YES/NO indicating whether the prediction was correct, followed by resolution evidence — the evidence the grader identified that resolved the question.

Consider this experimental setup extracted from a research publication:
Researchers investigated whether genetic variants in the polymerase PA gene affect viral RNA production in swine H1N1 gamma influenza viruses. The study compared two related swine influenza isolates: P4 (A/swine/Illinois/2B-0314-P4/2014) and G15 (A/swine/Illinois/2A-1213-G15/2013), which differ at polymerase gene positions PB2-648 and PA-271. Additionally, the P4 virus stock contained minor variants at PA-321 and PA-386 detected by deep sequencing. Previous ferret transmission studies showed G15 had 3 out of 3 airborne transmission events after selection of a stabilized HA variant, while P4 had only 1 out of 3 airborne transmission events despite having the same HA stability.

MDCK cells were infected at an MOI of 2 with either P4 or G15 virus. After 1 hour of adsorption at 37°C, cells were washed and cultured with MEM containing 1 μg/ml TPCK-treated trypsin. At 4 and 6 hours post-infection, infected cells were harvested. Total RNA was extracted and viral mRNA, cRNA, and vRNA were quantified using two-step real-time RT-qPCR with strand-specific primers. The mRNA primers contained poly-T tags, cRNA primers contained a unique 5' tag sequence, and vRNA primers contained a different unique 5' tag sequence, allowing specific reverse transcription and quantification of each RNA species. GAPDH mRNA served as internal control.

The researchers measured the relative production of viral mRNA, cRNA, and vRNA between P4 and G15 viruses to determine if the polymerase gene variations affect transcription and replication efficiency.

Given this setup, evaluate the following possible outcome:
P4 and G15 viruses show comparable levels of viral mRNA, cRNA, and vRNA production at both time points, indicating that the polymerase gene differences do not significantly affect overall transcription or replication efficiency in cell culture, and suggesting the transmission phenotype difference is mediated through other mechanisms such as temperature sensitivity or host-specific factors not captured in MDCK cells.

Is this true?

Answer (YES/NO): NO